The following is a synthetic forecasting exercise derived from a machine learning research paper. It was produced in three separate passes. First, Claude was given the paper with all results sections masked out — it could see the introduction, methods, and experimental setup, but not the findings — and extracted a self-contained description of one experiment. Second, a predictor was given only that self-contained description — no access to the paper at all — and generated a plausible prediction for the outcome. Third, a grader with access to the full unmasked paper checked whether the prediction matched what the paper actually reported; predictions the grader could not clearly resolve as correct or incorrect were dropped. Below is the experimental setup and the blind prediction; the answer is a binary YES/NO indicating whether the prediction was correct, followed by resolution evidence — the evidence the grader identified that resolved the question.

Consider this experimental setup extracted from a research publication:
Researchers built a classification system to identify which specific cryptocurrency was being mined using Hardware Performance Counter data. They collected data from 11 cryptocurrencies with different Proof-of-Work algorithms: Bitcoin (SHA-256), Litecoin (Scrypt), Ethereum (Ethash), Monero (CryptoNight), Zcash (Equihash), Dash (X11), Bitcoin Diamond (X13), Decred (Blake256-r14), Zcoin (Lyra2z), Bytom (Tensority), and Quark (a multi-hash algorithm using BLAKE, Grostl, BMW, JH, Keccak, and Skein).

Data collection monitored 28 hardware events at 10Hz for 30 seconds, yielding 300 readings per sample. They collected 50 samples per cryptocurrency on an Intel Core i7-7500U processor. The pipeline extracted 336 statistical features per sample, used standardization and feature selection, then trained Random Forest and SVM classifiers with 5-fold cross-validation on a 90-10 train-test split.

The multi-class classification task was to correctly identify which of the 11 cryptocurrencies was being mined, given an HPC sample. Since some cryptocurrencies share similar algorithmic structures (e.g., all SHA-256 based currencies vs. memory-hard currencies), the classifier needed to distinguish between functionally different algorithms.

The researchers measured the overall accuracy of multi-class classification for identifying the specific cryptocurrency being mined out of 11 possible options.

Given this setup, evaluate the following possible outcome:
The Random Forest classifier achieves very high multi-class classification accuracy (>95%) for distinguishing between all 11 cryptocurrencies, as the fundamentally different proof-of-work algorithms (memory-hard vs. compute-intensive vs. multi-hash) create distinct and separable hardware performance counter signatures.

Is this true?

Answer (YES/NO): YES